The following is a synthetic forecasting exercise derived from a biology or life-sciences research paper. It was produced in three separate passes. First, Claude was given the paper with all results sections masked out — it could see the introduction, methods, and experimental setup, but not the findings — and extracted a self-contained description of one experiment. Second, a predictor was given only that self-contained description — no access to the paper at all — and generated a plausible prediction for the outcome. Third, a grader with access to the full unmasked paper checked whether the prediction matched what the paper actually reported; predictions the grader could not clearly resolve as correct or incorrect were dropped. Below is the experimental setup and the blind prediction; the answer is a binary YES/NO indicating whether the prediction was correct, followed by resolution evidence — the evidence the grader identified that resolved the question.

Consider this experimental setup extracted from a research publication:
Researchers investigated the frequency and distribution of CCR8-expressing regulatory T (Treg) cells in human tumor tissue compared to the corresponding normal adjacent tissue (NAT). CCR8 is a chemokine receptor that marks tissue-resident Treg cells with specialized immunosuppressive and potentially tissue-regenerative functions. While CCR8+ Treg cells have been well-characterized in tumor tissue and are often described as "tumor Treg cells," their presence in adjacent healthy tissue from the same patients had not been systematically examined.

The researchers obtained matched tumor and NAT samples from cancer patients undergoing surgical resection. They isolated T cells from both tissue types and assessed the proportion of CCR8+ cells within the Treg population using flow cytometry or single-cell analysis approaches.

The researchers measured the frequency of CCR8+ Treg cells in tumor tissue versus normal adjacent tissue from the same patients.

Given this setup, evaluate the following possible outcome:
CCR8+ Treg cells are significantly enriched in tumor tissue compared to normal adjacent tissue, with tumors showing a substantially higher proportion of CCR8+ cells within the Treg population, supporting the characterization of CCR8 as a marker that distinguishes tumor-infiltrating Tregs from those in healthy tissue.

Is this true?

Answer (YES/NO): NO